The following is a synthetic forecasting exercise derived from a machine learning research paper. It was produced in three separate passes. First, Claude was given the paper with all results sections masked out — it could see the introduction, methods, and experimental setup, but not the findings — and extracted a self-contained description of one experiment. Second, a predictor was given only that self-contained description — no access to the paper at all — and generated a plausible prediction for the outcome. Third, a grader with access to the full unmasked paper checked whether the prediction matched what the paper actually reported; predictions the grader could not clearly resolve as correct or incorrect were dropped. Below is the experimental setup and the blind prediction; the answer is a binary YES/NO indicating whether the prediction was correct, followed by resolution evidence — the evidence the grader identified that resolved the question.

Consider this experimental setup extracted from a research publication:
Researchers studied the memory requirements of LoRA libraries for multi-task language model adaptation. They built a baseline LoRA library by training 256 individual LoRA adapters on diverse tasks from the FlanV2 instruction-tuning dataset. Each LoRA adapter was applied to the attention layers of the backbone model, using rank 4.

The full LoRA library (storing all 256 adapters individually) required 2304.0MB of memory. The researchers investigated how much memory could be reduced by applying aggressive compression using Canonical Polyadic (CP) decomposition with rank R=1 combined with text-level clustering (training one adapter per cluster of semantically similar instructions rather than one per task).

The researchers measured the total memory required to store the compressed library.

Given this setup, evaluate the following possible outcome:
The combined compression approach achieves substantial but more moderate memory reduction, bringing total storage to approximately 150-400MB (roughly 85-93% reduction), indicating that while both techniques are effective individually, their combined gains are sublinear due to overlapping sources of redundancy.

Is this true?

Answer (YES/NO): NO